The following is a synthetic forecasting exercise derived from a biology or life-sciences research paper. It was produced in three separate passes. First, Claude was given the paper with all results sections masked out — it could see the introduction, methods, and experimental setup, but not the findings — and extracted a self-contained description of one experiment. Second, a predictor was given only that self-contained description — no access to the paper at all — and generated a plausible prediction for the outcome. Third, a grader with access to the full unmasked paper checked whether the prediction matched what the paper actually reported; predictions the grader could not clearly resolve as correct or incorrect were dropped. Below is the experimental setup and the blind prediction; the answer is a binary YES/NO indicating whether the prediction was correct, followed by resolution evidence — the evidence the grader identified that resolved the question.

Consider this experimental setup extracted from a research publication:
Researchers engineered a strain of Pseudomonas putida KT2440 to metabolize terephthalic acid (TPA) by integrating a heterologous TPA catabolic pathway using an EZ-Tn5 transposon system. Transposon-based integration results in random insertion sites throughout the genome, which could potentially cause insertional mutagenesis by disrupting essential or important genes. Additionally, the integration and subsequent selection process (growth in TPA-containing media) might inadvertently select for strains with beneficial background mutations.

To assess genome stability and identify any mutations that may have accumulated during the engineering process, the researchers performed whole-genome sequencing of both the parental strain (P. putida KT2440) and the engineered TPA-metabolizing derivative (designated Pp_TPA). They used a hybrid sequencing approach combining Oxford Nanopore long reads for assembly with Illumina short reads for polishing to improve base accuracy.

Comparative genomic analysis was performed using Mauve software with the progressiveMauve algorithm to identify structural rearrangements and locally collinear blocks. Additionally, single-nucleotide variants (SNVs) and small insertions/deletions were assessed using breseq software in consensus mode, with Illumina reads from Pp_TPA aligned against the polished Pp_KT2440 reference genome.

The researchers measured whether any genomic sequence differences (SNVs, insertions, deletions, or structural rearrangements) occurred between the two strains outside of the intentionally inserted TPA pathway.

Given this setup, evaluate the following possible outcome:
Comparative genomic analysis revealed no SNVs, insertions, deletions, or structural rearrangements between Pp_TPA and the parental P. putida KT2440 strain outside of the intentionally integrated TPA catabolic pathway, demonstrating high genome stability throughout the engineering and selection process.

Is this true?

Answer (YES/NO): NO